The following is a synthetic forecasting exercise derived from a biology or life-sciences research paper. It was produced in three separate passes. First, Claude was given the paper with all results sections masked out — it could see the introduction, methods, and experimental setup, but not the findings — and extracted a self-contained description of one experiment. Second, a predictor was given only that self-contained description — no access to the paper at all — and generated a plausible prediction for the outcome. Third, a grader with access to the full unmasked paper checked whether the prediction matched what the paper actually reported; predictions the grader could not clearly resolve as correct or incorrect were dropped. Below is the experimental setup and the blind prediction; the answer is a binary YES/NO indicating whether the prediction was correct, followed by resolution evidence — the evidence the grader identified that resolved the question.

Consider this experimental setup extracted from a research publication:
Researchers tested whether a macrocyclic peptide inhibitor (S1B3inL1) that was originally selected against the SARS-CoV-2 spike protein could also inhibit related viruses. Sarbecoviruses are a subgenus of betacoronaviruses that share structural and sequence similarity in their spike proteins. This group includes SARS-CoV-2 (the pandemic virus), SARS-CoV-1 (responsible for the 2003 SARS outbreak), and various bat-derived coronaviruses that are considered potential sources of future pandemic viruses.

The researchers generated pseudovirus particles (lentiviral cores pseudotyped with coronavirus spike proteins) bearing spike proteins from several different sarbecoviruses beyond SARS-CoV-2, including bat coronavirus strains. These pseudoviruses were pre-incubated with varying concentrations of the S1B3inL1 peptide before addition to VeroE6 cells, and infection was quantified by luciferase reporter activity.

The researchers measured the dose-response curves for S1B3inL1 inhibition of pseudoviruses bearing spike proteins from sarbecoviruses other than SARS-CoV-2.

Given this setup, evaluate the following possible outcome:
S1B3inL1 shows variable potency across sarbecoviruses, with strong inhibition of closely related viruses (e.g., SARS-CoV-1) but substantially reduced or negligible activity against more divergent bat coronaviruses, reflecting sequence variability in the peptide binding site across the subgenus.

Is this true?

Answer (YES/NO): NO